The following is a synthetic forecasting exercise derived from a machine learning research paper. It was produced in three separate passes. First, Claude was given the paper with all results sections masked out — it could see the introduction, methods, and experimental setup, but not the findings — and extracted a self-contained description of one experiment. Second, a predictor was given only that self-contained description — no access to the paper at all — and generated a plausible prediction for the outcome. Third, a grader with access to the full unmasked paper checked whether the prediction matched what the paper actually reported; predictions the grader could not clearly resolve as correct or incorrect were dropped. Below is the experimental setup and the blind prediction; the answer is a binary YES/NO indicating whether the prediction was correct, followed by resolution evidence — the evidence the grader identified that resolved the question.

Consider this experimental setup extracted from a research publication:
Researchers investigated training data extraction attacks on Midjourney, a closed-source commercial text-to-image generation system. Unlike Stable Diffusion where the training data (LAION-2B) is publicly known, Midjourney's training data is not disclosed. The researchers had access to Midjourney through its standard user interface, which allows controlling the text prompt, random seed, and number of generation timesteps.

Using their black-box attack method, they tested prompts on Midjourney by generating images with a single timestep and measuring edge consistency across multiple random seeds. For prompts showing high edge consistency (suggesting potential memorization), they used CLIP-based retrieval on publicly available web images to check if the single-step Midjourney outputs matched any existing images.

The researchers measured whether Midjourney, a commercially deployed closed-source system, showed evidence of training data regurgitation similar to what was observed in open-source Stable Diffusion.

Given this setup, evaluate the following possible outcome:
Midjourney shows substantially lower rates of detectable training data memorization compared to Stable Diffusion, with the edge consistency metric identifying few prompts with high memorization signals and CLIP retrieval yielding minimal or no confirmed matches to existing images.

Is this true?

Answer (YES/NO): NO